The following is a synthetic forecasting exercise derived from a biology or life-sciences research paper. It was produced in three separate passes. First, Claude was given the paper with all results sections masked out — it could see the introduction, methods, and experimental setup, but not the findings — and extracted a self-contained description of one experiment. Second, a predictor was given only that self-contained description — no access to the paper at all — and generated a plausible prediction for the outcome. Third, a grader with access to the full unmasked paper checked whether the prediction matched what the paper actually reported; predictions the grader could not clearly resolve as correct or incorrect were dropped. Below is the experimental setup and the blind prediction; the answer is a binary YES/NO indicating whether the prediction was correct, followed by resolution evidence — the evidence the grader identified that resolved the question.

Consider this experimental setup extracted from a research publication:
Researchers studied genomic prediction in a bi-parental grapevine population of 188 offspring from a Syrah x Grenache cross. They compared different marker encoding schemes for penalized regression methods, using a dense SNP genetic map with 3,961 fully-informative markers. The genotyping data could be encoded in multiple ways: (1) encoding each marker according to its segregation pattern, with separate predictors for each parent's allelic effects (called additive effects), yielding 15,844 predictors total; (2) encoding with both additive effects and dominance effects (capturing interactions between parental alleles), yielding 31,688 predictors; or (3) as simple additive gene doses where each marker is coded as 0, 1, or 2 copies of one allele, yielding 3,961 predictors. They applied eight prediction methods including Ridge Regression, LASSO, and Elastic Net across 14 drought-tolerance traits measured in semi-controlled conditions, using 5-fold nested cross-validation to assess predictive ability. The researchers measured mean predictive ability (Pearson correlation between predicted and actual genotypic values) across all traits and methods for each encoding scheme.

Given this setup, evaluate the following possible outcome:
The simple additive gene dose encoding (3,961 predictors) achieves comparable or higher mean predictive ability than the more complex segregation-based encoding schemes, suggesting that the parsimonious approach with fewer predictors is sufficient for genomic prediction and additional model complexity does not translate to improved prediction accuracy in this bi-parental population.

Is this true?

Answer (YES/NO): YES